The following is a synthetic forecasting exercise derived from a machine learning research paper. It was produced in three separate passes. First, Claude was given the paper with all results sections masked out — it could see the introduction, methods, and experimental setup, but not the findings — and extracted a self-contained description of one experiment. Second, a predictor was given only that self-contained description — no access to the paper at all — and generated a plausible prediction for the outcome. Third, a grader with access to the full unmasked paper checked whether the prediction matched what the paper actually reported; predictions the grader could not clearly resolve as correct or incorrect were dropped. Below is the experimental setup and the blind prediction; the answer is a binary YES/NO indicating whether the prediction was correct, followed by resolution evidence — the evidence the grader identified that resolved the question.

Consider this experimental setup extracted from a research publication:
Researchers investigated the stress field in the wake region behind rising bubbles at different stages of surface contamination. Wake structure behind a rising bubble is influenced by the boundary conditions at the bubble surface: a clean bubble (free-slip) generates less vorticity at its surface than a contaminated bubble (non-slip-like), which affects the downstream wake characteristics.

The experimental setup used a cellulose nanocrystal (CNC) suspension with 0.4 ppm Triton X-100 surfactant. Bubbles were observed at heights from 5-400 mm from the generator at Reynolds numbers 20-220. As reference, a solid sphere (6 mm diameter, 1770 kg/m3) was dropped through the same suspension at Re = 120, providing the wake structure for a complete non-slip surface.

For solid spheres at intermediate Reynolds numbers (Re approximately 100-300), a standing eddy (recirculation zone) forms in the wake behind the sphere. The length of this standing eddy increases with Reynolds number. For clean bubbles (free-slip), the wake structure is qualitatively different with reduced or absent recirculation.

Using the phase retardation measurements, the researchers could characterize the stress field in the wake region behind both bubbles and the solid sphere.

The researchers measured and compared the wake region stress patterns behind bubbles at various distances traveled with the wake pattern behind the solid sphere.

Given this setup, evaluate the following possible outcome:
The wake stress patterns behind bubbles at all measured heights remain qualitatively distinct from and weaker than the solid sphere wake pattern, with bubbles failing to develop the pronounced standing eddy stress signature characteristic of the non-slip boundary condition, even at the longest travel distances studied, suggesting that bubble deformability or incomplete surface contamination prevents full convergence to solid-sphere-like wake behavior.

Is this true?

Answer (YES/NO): NO